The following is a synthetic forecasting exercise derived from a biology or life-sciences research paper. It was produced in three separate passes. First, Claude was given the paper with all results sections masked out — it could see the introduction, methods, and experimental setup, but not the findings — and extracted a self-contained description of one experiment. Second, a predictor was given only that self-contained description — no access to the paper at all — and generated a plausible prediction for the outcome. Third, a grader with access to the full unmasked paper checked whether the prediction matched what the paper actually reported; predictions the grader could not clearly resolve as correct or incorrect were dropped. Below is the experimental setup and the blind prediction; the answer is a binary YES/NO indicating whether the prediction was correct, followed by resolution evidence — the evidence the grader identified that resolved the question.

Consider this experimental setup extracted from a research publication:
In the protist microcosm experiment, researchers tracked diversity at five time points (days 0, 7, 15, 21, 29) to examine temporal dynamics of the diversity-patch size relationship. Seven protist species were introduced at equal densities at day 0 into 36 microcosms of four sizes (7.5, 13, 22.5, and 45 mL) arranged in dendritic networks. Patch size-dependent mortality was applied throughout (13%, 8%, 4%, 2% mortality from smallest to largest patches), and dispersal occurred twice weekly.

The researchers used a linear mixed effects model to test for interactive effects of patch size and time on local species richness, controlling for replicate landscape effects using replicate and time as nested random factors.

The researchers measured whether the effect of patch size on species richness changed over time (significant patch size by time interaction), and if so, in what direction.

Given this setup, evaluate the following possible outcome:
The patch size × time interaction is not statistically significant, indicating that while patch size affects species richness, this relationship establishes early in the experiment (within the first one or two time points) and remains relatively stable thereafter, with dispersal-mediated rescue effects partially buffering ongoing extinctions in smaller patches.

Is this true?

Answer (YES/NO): NO